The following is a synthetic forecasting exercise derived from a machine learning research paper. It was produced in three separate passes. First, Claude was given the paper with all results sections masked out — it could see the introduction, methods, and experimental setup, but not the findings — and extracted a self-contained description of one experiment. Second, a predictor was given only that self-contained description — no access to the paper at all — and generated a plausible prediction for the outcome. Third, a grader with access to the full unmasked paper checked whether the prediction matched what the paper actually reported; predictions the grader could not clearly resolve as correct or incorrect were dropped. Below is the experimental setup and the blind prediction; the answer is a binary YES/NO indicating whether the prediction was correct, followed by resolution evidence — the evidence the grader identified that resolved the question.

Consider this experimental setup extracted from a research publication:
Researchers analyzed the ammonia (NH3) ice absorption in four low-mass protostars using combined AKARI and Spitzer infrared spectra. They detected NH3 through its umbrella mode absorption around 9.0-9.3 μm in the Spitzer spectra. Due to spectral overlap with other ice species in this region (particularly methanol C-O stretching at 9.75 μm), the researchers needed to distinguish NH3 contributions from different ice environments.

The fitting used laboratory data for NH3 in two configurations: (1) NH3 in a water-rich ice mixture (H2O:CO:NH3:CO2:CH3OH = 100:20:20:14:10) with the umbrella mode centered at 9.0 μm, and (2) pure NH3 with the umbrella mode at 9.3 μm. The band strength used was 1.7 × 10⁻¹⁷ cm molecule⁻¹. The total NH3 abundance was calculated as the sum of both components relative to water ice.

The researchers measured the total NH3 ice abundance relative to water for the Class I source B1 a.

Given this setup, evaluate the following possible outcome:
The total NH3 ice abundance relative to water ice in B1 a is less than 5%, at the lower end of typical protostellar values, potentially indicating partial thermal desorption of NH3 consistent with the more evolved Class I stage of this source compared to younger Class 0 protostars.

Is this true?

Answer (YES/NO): NO